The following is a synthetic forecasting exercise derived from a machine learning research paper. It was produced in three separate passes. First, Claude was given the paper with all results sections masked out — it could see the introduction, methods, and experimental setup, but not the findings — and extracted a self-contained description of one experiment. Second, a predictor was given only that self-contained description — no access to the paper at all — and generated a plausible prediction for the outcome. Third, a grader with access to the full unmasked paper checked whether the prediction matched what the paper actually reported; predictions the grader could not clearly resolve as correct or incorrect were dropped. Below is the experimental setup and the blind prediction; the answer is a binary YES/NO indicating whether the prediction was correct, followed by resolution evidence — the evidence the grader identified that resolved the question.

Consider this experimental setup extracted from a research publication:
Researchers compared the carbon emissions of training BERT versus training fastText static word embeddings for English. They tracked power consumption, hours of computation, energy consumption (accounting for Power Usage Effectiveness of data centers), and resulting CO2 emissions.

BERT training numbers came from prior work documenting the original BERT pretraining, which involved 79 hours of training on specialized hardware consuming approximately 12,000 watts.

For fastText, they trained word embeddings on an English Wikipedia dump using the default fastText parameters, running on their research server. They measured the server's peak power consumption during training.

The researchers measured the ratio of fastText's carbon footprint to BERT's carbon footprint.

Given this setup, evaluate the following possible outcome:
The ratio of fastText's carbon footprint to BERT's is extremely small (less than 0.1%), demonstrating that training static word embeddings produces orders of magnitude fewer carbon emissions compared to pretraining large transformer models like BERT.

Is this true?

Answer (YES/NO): NO